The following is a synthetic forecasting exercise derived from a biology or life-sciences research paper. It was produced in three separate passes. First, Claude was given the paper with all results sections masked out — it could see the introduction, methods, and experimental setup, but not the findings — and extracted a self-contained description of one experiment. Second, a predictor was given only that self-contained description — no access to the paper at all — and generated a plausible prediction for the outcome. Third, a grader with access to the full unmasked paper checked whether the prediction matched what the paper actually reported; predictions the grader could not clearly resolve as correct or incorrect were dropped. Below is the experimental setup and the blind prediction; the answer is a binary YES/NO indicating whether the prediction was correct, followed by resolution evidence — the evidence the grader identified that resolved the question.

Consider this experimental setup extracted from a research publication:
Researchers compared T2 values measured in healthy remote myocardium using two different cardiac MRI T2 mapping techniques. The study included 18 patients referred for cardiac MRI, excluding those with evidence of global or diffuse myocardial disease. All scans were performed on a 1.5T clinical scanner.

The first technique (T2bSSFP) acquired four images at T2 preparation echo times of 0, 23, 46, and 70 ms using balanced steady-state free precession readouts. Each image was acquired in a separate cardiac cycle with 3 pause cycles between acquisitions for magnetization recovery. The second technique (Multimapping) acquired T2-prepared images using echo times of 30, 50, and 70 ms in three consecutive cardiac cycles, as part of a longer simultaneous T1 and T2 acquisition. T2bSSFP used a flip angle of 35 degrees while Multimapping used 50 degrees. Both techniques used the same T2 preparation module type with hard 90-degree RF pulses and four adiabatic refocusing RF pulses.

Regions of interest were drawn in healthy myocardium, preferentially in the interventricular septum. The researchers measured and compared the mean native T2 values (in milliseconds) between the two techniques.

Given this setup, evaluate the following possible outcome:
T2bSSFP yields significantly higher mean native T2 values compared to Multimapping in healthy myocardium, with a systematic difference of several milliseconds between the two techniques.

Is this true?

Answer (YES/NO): YES